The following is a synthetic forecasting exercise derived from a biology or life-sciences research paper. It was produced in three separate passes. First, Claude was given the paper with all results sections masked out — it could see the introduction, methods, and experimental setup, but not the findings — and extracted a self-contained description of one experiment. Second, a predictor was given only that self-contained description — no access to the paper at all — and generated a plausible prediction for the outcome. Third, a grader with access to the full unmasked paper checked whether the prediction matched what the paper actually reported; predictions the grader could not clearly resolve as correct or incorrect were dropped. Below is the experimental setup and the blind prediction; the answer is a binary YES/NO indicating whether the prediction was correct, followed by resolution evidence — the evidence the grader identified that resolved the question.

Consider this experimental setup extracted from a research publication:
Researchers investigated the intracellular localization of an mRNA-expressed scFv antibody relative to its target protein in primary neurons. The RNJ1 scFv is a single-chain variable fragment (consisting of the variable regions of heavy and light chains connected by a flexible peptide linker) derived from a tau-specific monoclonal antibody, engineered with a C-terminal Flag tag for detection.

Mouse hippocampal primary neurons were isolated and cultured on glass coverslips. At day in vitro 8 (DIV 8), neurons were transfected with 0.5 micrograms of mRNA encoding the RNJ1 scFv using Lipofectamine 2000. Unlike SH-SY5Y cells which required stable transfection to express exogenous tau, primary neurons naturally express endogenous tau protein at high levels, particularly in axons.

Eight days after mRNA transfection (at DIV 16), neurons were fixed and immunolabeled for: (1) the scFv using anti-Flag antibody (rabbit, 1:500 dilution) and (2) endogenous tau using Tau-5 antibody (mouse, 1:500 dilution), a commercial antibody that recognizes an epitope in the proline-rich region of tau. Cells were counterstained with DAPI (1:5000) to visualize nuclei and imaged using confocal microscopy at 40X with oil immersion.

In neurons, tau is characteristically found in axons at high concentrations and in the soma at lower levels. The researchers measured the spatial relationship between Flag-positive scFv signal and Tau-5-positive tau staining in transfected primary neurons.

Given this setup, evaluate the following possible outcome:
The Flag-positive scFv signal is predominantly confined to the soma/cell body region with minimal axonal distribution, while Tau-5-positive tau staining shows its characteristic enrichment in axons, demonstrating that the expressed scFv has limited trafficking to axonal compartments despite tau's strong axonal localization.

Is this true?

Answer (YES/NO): NO